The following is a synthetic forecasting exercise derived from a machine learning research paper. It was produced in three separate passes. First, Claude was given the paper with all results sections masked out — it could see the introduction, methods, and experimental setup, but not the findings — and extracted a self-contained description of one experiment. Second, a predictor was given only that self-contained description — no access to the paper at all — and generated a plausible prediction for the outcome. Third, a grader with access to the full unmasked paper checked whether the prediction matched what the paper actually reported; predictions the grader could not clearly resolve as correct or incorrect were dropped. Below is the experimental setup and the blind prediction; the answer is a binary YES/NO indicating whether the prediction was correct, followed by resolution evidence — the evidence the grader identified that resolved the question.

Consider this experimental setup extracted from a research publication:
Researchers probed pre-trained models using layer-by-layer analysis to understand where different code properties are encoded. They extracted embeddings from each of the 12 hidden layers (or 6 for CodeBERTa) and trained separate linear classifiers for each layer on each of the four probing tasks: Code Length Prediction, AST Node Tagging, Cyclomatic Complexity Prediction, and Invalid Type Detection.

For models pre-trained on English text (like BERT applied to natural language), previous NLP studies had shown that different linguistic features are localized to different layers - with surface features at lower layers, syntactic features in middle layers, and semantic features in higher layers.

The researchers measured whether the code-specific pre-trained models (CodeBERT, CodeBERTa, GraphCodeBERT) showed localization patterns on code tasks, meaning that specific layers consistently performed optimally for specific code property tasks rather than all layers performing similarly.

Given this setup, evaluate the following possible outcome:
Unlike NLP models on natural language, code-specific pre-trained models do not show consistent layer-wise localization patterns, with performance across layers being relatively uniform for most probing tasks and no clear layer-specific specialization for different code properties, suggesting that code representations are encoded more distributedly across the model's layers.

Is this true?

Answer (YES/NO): NO